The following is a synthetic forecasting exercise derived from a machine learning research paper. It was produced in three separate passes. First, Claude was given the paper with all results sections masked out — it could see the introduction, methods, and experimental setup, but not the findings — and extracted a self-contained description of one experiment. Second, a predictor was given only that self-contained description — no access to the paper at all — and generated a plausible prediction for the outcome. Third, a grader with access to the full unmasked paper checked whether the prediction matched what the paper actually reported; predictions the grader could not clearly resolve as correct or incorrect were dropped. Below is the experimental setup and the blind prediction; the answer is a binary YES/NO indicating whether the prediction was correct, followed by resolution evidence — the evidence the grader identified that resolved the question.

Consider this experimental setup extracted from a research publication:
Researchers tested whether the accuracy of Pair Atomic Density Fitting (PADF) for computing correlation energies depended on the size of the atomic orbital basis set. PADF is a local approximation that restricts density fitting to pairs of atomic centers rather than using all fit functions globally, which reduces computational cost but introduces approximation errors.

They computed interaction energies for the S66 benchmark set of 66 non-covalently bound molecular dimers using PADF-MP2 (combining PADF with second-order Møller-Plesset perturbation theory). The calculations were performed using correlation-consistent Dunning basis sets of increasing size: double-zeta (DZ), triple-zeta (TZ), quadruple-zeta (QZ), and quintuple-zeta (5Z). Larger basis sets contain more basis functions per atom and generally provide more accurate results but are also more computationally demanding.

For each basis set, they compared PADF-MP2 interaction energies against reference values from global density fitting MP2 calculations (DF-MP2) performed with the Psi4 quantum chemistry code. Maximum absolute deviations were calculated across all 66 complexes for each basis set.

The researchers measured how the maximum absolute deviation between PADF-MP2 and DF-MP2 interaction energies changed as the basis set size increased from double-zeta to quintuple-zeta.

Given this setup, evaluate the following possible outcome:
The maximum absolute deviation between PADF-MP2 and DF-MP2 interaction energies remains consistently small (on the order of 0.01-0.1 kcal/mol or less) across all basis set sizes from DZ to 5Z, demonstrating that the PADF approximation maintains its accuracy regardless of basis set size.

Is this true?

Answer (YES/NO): YES